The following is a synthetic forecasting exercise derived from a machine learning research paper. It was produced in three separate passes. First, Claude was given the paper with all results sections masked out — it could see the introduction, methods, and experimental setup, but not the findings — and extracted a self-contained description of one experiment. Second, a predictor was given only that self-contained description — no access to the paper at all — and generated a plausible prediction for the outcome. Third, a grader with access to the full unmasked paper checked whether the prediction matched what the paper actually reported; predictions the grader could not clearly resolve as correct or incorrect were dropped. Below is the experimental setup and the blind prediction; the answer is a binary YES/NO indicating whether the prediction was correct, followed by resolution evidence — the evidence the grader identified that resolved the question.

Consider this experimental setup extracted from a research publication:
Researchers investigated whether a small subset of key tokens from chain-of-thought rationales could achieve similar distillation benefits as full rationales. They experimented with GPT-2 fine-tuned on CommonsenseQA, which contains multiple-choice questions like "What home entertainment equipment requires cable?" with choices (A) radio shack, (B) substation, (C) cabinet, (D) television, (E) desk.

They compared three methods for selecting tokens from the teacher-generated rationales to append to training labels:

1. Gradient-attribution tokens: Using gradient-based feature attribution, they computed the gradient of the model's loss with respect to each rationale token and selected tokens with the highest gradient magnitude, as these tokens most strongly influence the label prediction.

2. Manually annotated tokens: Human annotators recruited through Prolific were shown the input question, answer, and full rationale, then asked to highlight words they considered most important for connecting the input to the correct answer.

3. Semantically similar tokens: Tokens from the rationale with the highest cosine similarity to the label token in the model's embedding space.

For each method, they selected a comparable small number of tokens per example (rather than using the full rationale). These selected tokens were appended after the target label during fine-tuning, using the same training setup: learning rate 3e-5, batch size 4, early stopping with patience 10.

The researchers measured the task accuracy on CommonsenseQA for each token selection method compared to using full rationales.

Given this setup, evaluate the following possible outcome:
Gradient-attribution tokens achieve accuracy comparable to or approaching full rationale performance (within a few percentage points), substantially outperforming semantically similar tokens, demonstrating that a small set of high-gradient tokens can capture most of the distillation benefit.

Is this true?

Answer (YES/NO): YES